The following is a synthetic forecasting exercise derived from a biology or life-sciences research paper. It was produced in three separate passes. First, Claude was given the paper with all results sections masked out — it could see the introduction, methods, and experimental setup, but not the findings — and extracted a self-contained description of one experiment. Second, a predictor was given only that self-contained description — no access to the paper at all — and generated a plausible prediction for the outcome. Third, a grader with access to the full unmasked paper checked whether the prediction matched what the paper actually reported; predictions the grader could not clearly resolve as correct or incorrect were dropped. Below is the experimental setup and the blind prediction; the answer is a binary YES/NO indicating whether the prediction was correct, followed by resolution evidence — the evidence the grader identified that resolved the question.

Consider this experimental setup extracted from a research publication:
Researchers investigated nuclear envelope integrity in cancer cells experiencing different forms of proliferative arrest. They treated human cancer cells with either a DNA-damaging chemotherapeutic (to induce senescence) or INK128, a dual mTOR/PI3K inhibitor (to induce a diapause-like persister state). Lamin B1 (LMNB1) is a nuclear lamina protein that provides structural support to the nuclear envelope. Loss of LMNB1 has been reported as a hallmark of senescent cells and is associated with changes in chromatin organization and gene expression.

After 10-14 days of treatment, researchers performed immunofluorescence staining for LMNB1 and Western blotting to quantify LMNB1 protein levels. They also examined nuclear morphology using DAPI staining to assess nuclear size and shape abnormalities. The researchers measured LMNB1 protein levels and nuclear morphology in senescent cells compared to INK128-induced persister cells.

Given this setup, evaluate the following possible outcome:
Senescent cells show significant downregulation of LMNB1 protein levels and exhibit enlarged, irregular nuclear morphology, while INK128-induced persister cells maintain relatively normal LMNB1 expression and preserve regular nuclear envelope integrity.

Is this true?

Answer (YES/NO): NO